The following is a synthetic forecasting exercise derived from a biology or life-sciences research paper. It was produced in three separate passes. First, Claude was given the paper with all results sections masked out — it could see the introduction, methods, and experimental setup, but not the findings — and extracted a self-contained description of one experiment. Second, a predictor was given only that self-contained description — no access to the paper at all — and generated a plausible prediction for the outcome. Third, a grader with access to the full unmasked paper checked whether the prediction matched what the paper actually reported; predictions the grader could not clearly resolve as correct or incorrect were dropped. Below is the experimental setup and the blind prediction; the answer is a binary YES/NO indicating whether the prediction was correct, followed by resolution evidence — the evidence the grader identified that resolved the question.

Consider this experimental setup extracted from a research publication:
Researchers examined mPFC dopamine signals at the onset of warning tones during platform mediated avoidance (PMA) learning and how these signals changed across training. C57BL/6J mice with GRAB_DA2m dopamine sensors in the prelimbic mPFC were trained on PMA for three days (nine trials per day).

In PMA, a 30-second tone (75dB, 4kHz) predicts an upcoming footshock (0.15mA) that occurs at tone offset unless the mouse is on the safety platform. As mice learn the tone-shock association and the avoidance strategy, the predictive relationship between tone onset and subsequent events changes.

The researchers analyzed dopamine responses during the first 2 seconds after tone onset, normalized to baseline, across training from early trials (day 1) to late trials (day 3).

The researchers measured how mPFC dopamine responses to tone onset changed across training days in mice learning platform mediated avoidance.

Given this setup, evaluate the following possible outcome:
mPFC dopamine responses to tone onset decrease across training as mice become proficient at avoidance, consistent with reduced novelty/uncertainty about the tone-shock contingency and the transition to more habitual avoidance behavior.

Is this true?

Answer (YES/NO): NO